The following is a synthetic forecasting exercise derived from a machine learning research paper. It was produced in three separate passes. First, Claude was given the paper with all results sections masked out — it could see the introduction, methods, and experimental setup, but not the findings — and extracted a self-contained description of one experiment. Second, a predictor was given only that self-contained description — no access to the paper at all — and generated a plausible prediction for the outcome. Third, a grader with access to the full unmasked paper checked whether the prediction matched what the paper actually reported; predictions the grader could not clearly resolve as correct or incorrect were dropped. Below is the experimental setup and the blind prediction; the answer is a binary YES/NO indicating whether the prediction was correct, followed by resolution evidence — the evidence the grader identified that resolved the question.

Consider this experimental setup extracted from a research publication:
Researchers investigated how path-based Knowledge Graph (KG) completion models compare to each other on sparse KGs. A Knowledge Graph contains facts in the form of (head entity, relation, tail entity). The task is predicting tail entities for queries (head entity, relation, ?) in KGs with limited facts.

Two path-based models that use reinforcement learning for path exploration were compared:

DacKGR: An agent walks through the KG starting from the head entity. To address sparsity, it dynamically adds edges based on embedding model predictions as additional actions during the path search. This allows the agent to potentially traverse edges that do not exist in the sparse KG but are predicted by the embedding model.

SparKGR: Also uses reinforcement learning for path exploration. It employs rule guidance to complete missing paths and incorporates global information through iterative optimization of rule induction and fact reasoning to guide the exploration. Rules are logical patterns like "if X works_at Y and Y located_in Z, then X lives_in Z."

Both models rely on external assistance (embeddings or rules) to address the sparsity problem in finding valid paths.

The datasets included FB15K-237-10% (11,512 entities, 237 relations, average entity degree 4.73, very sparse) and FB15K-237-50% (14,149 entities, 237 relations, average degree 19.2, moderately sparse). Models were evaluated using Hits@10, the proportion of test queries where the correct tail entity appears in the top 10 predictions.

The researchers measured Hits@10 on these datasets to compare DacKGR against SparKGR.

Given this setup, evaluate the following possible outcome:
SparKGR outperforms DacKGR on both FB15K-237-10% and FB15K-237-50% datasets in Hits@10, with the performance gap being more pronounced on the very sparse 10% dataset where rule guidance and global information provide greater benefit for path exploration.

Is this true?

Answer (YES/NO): YES